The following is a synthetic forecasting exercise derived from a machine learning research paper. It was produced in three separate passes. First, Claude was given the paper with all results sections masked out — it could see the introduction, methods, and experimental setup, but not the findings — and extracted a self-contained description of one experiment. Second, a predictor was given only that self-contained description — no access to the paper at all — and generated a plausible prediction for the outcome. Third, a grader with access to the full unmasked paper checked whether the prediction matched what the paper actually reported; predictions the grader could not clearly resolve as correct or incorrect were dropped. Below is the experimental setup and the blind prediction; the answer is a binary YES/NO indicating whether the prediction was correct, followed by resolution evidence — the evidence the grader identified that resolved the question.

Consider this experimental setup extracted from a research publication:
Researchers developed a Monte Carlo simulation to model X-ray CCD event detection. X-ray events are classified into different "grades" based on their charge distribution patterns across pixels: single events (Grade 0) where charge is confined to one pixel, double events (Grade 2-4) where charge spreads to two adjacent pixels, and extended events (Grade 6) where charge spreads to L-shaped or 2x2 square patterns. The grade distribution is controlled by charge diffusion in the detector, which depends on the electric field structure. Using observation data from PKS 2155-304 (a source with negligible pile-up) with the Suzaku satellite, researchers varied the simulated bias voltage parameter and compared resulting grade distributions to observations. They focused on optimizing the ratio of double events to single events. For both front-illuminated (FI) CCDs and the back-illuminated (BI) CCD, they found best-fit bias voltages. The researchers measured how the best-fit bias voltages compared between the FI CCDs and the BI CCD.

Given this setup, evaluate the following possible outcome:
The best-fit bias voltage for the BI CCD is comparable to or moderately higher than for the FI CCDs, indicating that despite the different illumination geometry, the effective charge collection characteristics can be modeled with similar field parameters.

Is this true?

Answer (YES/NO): NO